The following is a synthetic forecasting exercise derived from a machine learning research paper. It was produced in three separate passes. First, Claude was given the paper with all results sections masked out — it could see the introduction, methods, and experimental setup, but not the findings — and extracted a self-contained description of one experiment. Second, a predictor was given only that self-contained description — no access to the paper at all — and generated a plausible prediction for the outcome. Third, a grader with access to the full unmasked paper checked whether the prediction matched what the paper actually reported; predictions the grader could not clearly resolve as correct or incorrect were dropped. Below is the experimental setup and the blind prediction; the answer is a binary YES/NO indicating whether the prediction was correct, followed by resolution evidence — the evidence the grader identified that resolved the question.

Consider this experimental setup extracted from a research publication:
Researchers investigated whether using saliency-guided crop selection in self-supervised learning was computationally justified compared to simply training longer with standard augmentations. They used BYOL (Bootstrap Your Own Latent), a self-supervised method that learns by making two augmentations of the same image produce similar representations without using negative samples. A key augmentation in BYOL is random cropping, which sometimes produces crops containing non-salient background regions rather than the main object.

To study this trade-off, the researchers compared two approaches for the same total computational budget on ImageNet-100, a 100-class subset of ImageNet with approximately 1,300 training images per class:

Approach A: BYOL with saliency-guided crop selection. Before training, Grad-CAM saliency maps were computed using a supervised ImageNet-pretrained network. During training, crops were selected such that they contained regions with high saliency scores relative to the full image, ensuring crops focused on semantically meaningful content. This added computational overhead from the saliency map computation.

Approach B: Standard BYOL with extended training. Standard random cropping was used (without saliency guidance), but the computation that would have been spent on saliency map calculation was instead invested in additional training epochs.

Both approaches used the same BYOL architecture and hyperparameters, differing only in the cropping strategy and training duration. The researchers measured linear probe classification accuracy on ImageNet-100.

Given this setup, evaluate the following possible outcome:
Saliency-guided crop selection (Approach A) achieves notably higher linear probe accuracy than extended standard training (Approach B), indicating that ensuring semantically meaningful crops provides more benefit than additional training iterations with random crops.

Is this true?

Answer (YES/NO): NO